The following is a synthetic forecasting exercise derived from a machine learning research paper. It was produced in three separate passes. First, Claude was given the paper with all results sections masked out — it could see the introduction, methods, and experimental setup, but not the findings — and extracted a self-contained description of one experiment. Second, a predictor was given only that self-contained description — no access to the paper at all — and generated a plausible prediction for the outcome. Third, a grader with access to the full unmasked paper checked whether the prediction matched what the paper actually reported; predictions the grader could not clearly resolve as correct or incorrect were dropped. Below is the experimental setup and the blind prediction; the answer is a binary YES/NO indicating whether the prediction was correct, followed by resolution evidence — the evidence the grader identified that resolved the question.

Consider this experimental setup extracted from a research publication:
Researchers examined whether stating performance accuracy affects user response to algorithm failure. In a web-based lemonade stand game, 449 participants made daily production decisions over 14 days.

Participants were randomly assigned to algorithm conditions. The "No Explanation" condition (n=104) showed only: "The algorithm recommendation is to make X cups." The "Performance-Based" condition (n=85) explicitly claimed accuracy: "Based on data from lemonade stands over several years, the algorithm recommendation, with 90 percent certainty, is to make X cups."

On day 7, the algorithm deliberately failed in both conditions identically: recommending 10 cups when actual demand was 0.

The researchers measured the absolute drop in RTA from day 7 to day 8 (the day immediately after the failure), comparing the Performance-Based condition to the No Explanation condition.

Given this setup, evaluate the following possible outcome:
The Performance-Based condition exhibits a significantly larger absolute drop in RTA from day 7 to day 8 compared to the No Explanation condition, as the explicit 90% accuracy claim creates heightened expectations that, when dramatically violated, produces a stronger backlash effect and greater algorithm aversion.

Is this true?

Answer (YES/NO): NO